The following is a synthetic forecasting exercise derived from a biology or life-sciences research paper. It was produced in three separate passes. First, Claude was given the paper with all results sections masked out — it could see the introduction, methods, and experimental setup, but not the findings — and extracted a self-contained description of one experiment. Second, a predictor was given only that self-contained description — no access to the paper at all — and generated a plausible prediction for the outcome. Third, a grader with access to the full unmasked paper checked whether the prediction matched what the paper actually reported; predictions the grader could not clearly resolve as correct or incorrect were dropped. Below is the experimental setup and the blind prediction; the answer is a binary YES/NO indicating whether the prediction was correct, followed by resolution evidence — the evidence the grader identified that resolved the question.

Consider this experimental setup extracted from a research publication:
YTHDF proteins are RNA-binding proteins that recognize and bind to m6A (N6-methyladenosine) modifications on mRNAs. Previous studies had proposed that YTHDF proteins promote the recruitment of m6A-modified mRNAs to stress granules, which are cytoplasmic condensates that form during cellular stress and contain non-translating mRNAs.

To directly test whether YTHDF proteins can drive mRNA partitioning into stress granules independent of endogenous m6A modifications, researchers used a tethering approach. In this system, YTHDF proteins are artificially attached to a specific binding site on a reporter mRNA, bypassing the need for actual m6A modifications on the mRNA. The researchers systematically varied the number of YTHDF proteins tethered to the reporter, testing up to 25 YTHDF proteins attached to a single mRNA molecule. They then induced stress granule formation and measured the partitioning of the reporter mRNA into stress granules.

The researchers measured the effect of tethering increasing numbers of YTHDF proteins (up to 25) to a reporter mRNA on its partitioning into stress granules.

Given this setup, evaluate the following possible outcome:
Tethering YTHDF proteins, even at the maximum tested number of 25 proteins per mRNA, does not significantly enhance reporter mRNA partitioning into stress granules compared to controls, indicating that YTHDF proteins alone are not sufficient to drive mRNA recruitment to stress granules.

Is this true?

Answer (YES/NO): NO